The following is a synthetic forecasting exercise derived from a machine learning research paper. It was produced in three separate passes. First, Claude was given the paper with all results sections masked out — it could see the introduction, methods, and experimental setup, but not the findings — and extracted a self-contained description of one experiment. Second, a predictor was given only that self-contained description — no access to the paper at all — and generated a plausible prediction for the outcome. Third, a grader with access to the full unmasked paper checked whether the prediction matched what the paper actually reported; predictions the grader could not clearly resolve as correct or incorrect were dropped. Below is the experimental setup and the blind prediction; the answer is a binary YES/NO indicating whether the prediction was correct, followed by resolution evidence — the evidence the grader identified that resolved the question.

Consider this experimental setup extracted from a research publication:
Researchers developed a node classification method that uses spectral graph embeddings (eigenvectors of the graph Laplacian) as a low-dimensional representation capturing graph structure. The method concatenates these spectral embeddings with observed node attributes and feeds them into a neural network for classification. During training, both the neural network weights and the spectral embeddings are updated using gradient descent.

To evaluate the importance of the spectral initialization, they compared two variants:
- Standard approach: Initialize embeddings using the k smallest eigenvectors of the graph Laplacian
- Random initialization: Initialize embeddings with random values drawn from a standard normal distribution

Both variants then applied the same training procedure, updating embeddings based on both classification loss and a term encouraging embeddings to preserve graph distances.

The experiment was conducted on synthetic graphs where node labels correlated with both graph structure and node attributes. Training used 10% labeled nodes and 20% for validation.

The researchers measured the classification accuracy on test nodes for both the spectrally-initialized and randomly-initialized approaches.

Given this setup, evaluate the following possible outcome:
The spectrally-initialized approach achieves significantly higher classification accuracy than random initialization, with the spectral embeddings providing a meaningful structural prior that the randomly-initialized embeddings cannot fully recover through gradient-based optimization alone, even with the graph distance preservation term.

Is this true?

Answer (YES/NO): YES